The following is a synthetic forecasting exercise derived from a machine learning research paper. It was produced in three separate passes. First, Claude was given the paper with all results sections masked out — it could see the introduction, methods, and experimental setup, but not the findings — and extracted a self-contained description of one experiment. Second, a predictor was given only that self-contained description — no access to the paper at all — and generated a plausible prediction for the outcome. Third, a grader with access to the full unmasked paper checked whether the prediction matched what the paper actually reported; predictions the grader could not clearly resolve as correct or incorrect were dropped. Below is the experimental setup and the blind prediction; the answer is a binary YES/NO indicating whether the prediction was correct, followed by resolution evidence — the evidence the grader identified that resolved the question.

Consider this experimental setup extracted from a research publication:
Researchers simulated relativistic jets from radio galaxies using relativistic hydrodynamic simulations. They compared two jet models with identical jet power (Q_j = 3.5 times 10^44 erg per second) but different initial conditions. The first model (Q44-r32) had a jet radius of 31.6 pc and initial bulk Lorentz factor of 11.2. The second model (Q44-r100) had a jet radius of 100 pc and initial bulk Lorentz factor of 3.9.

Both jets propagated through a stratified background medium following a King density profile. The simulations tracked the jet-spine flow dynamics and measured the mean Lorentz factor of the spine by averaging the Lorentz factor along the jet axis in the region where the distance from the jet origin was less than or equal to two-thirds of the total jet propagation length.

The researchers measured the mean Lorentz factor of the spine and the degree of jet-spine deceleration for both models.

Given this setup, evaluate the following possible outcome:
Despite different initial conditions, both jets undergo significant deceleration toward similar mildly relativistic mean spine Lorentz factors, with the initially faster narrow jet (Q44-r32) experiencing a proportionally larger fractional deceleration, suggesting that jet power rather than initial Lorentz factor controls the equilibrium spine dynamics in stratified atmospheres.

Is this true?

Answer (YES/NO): NO